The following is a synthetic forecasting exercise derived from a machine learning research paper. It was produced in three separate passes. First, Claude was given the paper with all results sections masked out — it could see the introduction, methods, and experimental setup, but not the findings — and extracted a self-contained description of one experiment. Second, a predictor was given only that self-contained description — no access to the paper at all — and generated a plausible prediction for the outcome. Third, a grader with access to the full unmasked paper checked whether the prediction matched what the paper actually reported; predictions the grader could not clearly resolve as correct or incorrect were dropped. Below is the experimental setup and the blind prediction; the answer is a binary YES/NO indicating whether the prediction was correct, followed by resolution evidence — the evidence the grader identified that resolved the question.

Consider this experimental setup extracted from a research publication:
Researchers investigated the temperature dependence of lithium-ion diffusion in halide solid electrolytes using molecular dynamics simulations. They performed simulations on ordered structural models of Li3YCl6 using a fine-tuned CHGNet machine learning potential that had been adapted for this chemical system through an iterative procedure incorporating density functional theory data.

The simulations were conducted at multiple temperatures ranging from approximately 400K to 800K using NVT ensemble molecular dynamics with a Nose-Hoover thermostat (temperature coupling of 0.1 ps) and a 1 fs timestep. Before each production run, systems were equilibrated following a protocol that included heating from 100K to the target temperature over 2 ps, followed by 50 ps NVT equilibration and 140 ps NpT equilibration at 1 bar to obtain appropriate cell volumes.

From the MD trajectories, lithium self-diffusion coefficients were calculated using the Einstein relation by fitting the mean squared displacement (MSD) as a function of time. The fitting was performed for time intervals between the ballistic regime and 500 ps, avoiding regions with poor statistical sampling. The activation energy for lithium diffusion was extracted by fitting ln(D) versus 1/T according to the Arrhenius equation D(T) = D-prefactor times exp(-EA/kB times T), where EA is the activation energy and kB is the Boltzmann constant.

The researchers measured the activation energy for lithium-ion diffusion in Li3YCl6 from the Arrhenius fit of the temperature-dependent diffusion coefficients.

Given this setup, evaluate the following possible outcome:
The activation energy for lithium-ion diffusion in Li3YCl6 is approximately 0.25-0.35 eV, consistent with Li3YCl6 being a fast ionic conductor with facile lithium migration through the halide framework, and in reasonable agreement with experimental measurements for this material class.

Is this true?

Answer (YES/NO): NO